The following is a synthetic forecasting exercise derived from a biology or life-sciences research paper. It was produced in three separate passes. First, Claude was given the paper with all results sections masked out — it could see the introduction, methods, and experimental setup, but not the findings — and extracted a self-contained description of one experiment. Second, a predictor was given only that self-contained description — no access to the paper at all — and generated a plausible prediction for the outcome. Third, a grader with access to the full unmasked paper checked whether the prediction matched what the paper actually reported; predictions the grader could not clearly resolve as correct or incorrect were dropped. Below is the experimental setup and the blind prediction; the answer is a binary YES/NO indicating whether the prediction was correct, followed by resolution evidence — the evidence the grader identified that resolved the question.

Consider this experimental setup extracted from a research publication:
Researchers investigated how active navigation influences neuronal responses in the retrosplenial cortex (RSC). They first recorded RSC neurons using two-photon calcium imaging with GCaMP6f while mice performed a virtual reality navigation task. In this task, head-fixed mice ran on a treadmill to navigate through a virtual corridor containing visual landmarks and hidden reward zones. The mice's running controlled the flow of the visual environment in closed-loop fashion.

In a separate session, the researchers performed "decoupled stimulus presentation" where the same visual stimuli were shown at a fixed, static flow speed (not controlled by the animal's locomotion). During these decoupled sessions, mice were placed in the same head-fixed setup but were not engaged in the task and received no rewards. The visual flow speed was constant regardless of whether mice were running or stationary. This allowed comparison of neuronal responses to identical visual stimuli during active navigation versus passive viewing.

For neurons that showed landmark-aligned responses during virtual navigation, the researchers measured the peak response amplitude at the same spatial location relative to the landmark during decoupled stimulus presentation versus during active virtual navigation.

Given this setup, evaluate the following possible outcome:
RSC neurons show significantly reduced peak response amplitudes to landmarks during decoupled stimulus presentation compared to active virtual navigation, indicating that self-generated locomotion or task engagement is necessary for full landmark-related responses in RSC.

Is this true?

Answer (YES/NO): YES